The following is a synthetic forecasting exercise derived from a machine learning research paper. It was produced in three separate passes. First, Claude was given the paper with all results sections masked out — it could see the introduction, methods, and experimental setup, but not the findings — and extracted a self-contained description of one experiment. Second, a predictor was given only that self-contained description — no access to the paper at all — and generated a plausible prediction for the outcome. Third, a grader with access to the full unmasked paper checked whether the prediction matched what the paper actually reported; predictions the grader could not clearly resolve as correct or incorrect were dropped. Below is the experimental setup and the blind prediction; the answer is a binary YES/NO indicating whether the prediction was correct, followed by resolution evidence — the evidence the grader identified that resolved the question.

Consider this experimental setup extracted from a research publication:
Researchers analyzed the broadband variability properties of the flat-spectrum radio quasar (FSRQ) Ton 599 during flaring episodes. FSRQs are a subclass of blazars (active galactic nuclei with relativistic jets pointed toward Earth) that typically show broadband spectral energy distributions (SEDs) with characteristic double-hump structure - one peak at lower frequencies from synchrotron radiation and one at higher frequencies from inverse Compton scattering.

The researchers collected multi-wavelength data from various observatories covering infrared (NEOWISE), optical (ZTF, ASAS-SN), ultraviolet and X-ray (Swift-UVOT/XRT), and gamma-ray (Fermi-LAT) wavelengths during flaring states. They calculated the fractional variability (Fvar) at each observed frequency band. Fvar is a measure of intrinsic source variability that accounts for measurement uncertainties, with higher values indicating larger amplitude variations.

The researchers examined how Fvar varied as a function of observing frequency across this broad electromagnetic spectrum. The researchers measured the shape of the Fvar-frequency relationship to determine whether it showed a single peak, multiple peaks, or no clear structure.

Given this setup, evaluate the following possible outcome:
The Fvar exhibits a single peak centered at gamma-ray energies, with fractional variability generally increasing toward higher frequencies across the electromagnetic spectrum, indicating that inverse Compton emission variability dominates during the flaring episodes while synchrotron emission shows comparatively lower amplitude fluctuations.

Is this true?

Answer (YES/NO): NO